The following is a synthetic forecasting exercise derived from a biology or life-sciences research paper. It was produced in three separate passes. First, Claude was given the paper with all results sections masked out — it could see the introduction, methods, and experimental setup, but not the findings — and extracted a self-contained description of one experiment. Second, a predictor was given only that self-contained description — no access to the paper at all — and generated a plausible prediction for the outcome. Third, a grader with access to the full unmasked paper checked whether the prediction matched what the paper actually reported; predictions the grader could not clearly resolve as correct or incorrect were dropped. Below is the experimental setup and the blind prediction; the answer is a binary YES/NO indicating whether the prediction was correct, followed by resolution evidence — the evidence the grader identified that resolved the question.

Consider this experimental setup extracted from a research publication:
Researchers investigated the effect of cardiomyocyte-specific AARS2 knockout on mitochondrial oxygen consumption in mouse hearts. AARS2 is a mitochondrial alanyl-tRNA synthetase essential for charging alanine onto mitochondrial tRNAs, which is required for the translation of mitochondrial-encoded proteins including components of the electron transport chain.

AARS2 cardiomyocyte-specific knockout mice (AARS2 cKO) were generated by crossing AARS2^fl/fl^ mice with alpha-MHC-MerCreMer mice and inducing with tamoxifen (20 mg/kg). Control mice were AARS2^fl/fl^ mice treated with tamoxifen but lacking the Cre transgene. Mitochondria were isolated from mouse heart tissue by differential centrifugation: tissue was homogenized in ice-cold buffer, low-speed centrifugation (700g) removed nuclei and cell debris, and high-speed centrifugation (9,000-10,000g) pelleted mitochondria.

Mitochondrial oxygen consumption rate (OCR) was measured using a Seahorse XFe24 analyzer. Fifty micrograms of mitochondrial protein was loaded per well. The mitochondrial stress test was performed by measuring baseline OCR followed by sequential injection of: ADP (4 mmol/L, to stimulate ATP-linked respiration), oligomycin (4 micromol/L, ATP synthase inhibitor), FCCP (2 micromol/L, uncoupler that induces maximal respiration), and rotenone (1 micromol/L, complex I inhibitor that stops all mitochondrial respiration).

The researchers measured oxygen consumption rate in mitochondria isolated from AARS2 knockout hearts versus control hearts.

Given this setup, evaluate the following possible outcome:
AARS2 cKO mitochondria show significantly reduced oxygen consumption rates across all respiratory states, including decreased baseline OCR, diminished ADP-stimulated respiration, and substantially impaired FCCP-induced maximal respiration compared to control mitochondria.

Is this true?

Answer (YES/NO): NO